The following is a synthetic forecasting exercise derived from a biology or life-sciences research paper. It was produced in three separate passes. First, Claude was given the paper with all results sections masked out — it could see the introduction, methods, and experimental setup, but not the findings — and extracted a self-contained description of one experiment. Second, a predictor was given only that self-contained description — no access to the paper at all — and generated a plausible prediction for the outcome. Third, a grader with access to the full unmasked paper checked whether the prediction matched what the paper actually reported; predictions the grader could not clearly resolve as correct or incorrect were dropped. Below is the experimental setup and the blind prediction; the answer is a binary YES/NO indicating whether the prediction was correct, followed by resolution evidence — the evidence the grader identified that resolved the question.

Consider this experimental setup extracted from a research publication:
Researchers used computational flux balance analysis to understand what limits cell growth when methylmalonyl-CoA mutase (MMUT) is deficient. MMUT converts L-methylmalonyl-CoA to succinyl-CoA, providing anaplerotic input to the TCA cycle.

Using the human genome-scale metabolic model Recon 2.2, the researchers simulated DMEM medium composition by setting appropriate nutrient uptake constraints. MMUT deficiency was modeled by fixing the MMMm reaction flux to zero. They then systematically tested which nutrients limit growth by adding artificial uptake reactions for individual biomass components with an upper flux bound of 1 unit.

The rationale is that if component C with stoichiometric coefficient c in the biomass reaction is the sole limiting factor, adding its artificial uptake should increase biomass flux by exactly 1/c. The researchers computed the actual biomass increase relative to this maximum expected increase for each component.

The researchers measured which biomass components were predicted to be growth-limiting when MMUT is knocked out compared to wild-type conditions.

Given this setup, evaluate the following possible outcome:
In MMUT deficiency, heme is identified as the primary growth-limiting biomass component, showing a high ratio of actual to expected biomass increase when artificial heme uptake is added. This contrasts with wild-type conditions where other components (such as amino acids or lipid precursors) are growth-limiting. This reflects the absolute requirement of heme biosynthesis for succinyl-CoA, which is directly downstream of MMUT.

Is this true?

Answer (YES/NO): NO